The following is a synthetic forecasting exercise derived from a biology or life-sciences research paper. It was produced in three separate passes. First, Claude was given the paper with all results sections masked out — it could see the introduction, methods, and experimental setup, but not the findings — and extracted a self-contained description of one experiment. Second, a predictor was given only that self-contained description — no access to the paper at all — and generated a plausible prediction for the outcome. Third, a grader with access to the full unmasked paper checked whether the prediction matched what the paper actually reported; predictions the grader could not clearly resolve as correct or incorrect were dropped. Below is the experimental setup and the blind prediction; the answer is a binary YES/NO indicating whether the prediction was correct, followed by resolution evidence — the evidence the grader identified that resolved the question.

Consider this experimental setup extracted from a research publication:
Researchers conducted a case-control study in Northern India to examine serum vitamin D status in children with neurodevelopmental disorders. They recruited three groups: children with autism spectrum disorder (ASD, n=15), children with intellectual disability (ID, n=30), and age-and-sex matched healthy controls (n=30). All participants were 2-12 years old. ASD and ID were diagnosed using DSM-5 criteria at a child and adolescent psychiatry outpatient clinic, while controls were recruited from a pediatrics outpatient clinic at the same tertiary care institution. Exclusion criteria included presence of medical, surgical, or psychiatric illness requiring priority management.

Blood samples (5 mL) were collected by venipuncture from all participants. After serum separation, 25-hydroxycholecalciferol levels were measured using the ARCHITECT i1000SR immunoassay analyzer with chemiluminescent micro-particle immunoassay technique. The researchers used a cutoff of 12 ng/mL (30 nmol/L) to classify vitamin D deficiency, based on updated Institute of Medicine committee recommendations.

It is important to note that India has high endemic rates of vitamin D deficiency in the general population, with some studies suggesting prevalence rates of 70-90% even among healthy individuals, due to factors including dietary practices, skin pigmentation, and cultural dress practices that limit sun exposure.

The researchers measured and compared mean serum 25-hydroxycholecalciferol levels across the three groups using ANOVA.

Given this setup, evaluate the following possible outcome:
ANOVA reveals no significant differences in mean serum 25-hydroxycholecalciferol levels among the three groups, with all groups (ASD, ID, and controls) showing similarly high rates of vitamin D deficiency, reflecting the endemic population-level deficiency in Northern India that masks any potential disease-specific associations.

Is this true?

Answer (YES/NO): NO